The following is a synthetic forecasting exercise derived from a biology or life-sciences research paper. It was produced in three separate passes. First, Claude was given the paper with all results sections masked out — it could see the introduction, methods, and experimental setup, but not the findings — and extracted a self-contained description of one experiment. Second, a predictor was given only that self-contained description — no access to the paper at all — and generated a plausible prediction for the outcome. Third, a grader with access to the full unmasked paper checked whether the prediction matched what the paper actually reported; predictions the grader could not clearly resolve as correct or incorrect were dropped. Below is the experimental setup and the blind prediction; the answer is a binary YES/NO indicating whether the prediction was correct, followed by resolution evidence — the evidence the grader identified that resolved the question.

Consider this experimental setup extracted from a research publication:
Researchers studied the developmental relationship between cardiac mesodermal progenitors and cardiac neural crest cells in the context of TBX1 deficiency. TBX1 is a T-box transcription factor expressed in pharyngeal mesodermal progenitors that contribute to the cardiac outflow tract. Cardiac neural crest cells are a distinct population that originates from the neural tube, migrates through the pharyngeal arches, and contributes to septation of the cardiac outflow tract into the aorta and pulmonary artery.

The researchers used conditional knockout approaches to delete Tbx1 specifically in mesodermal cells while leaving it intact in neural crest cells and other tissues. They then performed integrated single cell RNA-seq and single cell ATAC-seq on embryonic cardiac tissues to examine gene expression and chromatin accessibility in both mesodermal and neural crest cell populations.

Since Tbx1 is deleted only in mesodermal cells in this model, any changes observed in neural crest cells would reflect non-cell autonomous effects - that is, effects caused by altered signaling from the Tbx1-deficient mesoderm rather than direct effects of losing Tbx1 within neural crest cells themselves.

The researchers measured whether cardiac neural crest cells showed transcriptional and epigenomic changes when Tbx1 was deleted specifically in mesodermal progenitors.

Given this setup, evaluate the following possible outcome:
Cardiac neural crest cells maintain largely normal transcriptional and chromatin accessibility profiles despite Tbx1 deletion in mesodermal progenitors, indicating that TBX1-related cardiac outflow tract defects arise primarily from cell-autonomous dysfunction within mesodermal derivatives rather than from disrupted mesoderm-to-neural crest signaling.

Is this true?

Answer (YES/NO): NO